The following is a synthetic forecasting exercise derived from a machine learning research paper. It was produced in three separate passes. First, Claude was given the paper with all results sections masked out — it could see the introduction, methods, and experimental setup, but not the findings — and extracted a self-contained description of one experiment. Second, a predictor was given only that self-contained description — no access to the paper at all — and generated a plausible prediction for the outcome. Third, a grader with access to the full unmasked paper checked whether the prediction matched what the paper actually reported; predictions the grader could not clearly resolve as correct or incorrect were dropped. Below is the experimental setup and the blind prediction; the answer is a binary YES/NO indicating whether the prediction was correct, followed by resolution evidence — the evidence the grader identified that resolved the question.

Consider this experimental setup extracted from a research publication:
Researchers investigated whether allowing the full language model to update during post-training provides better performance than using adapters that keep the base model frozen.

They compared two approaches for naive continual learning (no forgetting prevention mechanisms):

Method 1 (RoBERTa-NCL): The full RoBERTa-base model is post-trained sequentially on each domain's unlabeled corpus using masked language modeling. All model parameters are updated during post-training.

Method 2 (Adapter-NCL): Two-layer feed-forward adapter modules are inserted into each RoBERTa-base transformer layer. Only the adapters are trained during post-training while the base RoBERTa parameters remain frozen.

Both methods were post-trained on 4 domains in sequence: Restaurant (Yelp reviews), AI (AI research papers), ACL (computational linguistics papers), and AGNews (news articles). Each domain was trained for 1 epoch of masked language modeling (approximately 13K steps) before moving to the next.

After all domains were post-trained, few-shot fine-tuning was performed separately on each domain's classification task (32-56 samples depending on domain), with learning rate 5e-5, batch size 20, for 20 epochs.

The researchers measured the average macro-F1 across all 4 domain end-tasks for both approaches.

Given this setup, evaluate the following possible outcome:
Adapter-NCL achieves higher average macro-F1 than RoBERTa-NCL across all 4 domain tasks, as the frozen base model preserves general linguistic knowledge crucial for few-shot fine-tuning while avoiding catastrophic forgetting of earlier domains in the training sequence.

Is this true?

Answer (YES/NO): NO